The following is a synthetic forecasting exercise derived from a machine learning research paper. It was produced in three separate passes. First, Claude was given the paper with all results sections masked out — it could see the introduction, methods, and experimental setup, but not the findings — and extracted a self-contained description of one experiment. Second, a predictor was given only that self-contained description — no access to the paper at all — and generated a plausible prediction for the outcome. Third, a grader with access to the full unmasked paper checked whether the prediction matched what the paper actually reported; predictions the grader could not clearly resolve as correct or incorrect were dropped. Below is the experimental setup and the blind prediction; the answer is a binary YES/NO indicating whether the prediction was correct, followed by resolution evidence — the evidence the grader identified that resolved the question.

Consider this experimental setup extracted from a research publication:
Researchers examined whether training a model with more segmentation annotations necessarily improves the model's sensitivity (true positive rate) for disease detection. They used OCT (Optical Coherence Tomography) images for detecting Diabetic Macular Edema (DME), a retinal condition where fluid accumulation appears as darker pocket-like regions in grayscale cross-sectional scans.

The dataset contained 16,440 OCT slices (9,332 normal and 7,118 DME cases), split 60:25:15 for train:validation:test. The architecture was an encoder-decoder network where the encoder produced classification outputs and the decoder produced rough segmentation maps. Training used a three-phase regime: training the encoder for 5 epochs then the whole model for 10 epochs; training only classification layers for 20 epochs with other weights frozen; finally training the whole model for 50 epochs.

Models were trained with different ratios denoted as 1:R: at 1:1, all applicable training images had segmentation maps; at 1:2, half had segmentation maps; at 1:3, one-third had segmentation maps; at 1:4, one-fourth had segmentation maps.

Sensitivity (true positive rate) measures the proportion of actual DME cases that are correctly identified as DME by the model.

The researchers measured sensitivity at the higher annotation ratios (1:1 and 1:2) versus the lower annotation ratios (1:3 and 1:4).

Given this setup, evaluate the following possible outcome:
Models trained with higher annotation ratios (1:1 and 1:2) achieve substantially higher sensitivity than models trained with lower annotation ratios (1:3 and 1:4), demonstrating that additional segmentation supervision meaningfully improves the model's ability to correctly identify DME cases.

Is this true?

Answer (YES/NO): NO